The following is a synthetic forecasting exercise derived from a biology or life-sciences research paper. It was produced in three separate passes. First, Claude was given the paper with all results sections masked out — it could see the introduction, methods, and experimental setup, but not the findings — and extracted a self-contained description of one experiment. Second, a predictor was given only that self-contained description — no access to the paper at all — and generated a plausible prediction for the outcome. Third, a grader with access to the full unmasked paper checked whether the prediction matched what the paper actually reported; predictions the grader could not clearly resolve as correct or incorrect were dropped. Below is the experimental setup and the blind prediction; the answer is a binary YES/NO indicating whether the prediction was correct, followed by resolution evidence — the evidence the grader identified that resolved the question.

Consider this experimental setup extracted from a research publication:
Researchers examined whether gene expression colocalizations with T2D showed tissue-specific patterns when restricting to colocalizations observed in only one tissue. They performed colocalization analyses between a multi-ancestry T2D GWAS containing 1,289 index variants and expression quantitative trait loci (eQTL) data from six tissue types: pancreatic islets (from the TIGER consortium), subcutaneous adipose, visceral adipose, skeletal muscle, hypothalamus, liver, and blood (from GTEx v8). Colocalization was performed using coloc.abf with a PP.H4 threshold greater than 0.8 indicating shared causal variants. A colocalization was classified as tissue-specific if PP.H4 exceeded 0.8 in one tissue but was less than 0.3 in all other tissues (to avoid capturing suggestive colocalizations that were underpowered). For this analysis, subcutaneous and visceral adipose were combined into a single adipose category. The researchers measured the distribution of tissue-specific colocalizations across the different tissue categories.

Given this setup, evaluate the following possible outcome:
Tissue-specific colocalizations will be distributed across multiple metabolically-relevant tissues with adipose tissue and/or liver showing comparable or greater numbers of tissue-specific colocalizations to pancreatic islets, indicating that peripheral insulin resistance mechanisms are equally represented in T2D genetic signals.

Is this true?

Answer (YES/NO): NO